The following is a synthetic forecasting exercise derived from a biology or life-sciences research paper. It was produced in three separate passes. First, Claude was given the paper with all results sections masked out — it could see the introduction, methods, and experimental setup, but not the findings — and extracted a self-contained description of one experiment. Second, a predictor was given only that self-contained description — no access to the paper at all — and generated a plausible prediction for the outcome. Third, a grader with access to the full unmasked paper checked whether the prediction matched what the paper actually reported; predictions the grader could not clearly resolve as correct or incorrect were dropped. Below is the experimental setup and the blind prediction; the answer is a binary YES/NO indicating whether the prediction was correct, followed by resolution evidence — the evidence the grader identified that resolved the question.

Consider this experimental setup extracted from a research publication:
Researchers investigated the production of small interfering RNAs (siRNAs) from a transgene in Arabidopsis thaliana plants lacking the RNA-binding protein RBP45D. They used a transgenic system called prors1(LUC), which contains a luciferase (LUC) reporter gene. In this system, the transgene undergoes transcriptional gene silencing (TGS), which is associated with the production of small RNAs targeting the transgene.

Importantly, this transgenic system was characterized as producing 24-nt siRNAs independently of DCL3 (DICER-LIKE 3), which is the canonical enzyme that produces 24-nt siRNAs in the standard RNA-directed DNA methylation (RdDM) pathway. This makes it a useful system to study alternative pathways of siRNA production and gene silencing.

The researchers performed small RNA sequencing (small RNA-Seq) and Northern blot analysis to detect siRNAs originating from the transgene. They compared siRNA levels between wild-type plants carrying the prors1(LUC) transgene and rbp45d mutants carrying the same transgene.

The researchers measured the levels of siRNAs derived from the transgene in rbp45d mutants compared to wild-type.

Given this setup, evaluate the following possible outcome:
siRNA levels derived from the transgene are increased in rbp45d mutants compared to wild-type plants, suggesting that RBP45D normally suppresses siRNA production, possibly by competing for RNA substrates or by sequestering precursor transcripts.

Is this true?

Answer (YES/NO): NO